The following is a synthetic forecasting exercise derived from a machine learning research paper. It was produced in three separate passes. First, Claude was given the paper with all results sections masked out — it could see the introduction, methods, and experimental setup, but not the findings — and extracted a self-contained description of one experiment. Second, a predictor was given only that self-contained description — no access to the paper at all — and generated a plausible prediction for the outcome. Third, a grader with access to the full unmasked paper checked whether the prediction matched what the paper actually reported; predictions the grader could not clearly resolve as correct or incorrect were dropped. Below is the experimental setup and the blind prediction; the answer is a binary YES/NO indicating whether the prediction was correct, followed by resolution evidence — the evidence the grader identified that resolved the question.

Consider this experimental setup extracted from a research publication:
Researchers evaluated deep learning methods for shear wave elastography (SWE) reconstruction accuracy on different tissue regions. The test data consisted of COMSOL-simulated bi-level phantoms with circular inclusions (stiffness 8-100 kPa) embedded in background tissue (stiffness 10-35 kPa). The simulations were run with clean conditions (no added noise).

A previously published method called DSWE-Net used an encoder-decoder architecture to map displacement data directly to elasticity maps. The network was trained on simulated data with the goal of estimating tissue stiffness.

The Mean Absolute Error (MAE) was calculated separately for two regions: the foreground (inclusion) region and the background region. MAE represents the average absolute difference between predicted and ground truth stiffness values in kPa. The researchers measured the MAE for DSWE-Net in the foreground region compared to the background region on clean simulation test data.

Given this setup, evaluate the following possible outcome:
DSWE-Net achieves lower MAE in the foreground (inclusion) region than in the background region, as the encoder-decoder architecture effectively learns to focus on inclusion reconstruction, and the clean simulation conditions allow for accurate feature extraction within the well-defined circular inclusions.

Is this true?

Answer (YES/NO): NO